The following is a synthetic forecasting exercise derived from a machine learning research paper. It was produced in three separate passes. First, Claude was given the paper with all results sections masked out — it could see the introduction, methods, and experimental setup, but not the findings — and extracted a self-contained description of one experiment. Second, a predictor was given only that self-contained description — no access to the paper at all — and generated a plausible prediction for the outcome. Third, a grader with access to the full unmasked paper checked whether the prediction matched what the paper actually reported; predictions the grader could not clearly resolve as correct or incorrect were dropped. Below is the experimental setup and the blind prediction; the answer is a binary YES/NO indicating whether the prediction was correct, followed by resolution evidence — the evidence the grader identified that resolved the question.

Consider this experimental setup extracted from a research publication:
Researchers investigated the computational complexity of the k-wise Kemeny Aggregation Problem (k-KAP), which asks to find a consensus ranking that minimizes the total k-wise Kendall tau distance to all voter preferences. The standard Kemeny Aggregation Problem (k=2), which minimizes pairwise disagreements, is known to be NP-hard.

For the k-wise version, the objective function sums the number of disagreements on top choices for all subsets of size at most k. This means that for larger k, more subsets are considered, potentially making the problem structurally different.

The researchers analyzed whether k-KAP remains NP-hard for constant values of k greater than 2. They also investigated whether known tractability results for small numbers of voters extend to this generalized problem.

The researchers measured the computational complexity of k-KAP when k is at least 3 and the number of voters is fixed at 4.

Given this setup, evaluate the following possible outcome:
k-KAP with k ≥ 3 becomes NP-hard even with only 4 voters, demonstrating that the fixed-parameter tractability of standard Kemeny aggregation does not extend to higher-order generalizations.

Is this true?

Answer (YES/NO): YES